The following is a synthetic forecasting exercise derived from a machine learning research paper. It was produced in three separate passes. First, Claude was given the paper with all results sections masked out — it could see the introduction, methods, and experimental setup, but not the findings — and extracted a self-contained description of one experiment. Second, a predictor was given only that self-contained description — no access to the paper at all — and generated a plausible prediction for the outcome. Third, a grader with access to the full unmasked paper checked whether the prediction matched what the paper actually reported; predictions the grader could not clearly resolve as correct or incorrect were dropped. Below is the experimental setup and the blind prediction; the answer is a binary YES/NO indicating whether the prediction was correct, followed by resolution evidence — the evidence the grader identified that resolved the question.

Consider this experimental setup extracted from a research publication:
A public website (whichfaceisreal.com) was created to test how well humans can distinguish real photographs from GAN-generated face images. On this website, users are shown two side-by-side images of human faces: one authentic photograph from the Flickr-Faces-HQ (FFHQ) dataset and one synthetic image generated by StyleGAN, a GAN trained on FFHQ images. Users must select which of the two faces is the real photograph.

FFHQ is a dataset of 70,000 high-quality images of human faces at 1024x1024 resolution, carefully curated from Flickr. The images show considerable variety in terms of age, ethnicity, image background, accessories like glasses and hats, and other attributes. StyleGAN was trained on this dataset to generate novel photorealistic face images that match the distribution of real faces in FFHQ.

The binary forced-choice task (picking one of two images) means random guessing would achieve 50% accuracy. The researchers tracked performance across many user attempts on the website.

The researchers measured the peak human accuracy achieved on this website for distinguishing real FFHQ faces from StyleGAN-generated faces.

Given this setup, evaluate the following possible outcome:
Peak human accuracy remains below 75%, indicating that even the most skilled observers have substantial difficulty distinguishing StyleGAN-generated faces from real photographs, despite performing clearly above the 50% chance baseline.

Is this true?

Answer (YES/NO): NO